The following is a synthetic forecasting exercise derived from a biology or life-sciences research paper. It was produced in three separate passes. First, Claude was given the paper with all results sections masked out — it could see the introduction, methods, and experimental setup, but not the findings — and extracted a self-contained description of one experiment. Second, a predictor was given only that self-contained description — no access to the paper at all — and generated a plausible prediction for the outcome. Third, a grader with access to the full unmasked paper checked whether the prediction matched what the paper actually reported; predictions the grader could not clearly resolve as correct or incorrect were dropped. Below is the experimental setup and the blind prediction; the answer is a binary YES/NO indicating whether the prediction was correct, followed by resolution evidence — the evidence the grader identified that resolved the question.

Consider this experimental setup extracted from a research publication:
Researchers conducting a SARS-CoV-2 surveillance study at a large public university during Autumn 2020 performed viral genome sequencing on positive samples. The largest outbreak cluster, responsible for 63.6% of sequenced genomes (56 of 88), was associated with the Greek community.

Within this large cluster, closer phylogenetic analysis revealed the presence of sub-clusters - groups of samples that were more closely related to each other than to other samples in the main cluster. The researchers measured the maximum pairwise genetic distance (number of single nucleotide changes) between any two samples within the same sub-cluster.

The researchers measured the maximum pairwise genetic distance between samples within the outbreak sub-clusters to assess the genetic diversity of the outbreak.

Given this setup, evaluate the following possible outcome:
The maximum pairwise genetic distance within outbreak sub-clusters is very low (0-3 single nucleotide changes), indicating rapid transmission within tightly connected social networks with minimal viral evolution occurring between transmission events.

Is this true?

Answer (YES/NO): NO